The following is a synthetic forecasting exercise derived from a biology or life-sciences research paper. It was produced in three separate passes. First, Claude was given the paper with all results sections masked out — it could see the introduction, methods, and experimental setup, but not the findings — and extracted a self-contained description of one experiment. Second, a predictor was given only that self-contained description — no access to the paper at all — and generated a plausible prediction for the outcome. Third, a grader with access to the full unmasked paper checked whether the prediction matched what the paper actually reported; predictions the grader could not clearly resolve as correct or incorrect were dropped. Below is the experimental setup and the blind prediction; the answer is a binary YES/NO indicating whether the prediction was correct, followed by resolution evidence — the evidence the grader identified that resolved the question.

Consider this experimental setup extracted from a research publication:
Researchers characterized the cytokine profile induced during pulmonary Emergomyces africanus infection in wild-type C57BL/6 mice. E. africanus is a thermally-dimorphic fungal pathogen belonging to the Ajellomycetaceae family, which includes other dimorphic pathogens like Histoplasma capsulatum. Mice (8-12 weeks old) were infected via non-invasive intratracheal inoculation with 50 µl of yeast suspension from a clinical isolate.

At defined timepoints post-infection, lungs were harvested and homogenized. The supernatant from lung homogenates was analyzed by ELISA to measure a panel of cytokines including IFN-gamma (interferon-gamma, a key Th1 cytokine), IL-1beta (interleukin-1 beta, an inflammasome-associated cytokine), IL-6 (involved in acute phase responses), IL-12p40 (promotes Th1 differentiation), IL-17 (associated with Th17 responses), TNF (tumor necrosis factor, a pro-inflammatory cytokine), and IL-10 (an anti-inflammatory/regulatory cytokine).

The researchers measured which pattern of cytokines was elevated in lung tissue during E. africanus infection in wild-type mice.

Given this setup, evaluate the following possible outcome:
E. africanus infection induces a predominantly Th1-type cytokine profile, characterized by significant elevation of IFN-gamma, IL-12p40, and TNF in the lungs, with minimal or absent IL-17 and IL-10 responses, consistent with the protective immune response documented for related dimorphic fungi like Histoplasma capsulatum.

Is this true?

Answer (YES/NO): NO